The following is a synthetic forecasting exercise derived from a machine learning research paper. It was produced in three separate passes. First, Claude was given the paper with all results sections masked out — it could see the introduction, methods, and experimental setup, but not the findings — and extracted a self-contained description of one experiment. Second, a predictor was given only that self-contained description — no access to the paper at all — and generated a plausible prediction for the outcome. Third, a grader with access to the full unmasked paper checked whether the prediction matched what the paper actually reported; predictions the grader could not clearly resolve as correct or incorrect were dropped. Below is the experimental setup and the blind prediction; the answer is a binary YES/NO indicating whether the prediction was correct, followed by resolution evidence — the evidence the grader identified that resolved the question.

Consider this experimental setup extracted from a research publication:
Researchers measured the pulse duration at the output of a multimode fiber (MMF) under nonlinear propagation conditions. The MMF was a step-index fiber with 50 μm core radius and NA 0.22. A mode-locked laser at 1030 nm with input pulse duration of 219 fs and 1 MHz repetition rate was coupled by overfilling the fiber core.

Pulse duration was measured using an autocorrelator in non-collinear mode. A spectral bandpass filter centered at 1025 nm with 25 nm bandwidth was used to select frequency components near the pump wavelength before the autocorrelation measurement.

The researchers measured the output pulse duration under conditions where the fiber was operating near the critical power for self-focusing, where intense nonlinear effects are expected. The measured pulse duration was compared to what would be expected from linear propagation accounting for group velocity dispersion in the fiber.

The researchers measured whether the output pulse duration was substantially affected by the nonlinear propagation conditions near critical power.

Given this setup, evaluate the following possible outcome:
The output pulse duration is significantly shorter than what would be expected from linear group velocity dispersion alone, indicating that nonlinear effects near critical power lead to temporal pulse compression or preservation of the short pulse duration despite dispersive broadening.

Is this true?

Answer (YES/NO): YES